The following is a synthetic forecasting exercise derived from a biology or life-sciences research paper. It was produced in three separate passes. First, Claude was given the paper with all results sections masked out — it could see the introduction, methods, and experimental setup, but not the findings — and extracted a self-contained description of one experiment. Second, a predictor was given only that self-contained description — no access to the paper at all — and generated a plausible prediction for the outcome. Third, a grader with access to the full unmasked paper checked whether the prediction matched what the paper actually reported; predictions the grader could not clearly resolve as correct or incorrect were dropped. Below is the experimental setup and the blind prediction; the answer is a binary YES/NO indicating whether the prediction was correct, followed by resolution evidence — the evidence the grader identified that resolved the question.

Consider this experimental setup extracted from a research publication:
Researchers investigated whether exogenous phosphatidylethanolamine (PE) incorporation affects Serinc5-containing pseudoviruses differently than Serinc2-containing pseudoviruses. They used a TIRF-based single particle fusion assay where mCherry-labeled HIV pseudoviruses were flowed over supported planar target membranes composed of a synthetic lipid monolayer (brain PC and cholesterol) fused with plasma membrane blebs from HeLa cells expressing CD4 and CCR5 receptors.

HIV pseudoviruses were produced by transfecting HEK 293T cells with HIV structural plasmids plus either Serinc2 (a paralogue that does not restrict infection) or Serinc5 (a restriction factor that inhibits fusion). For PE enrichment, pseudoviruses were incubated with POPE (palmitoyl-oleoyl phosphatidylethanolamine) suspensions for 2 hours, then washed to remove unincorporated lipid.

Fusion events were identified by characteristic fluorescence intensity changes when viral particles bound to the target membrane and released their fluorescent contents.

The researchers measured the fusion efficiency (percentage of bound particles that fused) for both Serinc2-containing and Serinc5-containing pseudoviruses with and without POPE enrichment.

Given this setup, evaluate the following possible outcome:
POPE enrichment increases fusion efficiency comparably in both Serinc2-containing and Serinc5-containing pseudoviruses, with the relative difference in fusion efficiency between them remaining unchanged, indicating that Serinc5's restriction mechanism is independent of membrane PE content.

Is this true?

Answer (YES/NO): NO